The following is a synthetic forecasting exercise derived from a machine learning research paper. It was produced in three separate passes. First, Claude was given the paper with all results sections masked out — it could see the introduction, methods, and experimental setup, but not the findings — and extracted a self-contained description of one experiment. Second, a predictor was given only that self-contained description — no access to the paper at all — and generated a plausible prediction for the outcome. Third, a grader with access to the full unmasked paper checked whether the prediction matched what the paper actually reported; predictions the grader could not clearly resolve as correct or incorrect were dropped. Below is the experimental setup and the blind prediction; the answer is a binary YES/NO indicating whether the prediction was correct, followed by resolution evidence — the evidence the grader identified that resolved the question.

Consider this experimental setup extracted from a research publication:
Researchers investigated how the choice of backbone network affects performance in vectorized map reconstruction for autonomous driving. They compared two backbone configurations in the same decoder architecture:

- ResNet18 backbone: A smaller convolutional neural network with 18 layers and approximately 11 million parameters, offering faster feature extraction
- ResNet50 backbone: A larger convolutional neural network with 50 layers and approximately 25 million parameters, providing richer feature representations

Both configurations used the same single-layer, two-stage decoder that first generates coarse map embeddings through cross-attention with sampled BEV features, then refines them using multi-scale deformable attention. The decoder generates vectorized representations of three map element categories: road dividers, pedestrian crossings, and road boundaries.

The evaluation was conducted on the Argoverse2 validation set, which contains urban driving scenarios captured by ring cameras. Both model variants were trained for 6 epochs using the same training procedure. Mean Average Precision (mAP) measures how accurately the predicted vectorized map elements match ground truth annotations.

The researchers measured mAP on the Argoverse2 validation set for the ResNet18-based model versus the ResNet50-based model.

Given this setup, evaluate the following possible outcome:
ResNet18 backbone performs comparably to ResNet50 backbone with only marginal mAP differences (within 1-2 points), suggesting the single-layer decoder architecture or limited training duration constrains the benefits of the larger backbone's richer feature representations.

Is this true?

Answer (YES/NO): NO